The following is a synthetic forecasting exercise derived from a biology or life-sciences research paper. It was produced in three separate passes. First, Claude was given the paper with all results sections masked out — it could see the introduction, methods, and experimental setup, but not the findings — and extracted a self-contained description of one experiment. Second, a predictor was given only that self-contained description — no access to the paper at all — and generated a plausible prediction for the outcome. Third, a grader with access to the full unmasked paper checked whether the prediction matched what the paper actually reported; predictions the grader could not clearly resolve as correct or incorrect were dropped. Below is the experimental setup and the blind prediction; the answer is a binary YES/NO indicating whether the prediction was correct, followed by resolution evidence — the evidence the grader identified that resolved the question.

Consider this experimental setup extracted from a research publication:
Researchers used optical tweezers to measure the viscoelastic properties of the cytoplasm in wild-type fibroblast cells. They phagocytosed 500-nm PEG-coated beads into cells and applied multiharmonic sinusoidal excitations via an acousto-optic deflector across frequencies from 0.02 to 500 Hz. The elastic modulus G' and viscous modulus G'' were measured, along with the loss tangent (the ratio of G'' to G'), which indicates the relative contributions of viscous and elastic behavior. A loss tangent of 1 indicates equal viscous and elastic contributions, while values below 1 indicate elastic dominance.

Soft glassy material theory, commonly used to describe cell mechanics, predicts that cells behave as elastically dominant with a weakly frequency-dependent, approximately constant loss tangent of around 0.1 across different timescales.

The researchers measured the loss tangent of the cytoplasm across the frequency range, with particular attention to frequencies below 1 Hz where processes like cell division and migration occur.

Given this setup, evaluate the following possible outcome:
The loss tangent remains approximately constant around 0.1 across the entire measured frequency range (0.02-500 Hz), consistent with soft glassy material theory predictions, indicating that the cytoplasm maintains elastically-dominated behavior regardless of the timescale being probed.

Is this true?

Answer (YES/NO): NO